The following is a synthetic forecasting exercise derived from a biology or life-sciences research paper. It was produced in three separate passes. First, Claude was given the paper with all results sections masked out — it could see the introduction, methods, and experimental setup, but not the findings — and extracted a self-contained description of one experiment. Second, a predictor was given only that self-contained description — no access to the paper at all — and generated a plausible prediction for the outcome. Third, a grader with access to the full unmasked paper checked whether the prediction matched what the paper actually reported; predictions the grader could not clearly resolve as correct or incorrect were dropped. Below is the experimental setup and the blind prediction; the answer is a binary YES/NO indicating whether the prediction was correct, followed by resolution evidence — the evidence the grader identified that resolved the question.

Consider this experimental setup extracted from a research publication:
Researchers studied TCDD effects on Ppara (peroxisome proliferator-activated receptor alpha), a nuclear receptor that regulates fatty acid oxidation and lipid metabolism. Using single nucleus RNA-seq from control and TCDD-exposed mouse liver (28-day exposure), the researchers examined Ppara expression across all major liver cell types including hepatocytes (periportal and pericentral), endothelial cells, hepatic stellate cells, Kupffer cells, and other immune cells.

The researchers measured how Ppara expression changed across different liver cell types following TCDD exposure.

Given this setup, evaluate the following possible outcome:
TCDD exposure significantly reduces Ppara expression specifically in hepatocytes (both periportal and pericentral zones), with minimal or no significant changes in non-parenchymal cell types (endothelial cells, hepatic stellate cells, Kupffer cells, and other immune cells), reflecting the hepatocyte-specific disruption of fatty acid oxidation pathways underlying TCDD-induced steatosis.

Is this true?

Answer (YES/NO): NO